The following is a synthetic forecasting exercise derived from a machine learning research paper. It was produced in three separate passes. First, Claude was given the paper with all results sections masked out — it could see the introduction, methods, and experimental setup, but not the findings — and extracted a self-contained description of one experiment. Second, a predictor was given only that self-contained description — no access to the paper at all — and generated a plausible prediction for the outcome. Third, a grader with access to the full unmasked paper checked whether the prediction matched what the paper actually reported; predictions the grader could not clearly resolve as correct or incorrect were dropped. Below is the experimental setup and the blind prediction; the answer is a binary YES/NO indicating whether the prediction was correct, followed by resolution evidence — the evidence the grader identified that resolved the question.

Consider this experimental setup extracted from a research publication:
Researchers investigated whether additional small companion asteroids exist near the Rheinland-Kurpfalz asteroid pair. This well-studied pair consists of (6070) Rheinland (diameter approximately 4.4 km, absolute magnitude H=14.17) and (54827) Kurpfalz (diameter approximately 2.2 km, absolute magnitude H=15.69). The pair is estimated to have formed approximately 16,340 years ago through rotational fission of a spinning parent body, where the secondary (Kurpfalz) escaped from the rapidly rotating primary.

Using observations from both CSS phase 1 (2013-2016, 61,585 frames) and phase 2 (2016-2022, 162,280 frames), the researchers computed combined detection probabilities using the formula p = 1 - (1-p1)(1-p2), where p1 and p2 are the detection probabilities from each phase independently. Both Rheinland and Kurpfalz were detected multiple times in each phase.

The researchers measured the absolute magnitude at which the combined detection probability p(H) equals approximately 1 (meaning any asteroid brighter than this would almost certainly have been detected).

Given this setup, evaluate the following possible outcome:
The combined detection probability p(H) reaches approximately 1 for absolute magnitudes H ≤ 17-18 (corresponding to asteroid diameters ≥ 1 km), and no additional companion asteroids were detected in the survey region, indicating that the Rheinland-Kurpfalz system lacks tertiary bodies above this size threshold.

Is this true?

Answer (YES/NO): NO